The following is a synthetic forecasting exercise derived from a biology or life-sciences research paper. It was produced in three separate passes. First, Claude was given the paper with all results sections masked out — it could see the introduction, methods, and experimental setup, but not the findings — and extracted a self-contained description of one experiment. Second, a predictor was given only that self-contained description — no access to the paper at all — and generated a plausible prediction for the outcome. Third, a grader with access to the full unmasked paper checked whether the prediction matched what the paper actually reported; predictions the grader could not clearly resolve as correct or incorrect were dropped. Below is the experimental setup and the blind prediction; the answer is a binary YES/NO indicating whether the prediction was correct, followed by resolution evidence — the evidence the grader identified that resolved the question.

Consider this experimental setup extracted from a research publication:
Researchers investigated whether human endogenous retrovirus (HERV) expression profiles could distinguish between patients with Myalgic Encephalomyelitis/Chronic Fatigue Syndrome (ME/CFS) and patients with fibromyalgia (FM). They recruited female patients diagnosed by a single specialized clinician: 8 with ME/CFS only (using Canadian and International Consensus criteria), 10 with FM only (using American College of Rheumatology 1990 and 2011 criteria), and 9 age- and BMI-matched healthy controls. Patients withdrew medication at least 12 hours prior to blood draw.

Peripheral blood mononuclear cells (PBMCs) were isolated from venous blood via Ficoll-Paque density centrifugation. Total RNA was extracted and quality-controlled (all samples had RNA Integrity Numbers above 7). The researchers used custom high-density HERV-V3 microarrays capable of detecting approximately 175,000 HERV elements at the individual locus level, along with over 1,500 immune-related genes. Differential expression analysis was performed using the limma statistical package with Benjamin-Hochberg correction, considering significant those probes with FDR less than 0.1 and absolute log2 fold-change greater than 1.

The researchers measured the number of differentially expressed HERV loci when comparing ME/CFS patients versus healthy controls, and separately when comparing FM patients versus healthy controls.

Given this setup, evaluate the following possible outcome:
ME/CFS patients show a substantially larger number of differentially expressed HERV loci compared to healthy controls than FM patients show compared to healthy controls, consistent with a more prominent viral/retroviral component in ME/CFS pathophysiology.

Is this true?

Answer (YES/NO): YES